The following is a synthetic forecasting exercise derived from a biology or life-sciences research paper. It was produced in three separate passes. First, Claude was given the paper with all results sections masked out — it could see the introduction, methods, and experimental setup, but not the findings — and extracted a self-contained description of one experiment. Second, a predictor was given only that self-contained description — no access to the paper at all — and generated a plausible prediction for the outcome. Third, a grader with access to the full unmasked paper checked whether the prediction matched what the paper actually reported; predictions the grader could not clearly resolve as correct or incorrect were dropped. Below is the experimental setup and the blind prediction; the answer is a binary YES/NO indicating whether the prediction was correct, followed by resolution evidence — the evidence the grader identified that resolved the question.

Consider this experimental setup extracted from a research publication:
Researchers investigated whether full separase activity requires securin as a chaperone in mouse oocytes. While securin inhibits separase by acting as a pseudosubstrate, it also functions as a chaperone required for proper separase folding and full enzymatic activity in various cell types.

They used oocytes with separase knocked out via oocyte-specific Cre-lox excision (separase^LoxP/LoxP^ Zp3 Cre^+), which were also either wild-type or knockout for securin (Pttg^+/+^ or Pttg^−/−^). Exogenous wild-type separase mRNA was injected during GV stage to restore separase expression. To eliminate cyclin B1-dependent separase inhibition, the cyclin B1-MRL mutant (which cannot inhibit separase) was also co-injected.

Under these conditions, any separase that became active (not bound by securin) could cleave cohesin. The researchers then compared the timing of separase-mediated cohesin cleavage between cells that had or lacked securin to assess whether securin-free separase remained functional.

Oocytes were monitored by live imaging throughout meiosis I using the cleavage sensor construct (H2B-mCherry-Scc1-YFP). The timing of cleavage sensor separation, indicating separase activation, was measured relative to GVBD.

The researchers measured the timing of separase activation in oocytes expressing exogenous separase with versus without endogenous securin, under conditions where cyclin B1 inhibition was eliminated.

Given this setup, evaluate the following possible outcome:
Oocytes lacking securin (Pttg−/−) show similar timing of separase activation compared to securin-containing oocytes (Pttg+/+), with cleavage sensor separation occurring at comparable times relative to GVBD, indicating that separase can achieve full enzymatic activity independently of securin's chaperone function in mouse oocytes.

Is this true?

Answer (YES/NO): YES